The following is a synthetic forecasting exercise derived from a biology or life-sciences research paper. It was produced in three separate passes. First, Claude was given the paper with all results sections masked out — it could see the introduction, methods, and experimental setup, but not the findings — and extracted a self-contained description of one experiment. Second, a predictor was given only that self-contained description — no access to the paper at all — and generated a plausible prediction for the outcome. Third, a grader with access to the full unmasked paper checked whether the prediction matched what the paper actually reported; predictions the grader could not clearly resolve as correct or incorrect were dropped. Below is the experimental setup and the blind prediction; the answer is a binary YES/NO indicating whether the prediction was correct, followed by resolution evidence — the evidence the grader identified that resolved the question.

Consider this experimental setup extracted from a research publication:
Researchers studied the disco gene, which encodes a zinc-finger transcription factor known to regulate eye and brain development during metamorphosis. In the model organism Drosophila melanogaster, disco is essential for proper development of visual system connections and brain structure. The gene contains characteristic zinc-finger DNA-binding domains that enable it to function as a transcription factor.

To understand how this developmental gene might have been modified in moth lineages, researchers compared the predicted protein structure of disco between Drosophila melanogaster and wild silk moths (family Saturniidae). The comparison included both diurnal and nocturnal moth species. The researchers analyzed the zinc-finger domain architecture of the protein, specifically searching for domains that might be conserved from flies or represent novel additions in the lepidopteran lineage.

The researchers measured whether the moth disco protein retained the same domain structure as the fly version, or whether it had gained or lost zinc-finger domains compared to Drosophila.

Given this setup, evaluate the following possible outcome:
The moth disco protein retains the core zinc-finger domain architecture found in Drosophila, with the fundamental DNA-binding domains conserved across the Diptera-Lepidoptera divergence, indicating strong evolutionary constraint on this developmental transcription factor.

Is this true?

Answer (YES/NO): YES